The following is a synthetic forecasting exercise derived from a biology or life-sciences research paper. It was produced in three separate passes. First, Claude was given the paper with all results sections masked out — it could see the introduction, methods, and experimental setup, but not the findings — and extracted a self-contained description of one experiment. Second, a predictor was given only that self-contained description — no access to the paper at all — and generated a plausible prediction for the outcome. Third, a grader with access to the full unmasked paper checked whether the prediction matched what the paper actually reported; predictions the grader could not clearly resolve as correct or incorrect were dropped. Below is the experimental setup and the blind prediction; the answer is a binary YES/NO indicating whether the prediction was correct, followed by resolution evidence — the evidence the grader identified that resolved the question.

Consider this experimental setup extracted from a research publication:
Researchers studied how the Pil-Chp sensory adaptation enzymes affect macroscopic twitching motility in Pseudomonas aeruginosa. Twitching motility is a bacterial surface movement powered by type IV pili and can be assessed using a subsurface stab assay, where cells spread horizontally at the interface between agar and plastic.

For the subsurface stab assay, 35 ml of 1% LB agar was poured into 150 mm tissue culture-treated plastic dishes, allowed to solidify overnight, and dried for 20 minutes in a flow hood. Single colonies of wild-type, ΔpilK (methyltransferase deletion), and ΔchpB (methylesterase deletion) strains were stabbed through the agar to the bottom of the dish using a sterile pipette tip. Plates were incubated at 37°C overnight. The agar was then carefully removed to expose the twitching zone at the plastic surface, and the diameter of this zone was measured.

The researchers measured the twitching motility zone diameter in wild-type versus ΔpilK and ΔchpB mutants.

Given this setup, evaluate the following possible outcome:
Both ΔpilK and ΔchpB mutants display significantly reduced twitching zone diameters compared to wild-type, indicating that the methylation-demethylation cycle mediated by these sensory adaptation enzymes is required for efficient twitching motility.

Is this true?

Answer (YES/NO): NO